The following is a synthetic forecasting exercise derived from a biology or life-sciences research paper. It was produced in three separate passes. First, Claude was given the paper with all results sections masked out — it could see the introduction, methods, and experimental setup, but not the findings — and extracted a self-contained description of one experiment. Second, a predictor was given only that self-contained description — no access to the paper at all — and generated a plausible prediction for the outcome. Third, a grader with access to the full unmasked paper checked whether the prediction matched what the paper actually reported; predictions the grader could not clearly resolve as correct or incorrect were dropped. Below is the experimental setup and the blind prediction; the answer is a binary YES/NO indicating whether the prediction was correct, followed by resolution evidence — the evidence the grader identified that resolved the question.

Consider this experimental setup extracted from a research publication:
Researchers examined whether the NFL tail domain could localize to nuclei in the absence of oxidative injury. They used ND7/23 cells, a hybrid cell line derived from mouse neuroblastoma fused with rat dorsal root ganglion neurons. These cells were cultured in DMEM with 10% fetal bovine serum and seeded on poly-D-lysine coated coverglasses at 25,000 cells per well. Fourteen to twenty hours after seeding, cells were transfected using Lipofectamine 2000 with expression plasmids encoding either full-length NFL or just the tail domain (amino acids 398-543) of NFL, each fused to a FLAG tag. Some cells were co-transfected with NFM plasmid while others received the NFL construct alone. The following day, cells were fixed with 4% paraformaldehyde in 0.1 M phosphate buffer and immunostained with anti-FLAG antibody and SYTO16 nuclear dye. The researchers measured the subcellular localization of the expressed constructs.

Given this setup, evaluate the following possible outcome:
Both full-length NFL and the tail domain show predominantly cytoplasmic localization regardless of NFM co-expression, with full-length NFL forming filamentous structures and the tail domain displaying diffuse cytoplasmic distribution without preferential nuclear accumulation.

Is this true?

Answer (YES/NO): NO